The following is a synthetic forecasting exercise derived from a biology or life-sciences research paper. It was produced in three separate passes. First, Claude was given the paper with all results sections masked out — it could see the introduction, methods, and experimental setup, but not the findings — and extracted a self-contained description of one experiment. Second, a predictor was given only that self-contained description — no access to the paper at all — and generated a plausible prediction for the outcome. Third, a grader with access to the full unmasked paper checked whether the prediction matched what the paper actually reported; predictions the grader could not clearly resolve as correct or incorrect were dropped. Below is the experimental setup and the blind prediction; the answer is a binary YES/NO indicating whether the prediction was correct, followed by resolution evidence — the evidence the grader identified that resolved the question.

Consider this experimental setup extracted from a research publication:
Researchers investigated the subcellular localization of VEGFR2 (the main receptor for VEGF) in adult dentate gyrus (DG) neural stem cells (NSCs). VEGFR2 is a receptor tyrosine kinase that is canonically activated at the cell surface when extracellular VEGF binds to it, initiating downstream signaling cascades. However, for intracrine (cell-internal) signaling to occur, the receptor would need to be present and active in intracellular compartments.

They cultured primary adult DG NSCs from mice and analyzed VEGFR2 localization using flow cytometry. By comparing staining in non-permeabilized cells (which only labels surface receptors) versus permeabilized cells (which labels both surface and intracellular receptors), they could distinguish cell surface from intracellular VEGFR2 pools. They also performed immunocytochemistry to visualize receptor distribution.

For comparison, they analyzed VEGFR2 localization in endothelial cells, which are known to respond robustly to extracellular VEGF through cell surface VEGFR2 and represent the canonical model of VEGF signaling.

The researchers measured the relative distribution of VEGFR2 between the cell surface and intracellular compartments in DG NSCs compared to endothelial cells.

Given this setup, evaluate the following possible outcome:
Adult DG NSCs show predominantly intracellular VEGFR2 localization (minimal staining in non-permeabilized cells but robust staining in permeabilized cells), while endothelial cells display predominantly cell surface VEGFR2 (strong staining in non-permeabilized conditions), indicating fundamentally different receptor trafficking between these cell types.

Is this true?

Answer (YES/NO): YES